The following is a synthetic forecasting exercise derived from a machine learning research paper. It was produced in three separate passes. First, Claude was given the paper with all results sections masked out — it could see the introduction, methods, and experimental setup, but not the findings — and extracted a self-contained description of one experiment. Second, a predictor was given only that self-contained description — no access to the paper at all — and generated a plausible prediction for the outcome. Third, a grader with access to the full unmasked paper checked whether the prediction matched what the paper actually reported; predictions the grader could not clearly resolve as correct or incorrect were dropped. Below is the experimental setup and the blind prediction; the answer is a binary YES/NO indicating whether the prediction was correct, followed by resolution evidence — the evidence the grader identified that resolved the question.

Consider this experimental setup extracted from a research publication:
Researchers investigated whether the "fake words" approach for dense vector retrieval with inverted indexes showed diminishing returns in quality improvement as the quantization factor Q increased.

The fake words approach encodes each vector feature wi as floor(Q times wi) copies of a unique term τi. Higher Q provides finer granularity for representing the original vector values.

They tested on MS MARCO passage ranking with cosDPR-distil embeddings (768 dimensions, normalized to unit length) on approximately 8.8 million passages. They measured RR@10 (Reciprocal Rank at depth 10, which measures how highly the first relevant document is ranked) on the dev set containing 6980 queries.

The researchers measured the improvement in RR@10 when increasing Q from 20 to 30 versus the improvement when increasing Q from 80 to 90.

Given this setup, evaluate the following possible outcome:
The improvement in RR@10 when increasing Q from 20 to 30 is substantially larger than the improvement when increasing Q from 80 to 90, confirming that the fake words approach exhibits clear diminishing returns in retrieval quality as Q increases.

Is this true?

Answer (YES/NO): YES